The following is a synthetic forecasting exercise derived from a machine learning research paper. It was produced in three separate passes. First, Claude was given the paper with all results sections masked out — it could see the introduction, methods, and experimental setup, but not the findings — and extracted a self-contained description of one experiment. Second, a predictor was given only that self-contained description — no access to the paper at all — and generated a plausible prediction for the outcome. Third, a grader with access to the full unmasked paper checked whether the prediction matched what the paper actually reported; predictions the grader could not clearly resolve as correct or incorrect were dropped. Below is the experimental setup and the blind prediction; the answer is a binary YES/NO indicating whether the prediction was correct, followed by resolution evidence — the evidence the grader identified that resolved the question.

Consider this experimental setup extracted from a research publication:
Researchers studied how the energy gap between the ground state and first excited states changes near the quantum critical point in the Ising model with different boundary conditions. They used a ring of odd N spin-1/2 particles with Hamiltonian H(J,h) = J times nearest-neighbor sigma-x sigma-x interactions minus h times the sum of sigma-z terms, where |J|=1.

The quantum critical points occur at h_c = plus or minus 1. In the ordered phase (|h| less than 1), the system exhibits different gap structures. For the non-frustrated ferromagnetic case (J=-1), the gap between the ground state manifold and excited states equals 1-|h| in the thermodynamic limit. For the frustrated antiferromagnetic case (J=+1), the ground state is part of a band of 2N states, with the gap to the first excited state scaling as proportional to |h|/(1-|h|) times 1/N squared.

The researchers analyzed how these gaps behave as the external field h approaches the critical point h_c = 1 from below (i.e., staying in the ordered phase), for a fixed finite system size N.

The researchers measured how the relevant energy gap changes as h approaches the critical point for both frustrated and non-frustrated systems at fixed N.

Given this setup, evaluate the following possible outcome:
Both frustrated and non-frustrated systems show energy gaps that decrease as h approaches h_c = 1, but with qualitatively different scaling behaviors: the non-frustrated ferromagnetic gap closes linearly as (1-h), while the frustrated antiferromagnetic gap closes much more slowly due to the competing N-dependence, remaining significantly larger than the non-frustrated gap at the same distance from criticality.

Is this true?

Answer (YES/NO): NO